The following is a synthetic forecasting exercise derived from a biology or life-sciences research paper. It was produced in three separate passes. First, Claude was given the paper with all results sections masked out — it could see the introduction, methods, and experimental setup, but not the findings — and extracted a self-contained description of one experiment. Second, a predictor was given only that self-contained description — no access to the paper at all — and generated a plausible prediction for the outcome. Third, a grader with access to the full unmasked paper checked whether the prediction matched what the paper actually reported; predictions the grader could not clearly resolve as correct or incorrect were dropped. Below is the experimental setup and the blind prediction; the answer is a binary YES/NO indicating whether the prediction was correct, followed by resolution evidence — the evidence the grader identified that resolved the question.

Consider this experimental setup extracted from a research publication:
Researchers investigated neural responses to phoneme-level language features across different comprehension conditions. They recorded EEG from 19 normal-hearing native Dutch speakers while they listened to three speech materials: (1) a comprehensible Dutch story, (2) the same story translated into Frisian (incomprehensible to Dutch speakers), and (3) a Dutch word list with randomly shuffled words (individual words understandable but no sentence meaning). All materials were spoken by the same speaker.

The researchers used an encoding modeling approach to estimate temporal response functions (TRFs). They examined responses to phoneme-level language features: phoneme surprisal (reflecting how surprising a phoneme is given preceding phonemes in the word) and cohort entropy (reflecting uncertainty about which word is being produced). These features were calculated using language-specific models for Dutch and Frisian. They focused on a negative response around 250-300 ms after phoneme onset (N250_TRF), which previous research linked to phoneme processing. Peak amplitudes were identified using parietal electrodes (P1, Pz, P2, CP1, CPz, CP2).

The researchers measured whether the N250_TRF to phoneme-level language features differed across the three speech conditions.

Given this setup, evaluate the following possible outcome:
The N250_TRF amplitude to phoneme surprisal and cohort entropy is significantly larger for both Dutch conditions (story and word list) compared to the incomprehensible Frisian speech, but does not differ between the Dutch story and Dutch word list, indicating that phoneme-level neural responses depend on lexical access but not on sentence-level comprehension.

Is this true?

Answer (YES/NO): NO